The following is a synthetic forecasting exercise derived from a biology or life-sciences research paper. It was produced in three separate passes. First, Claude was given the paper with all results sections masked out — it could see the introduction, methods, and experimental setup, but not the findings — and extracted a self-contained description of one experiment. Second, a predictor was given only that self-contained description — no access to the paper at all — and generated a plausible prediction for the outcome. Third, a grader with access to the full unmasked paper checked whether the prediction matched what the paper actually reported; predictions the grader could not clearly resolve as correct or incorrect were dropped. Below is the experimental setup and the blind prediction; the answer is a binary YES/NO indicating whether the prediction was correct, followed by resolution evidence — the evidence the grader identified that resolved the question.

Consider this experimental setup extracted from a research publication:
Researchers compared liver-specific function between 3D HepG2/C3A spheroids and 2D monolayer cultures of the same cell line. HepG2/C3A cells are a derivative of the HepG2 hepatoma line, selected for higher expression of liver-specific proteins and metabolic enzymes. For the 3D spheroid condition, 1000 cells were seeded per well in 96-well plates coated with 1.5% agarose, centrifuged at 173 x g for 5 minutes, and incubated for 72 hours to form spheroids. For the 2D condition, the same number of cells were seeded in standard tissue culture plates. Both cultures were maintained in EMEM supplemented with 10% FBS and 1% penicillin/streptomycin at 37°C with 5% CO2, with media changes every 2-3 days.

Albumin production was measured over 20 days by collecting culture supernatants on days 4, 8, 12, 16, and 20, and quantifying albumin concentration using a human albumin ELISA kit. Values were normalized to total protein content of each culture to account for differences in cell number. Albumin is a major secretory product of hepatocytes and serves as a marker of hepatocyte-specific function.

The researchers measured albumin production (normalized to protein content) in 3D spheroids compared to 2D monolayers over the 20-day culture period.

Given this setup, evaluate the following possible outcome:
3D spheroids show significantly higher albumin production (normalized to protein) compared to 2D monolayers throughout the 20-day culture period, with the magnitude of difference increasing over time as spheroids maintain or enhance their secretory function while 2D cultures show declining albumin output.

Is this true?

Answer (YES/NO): NO